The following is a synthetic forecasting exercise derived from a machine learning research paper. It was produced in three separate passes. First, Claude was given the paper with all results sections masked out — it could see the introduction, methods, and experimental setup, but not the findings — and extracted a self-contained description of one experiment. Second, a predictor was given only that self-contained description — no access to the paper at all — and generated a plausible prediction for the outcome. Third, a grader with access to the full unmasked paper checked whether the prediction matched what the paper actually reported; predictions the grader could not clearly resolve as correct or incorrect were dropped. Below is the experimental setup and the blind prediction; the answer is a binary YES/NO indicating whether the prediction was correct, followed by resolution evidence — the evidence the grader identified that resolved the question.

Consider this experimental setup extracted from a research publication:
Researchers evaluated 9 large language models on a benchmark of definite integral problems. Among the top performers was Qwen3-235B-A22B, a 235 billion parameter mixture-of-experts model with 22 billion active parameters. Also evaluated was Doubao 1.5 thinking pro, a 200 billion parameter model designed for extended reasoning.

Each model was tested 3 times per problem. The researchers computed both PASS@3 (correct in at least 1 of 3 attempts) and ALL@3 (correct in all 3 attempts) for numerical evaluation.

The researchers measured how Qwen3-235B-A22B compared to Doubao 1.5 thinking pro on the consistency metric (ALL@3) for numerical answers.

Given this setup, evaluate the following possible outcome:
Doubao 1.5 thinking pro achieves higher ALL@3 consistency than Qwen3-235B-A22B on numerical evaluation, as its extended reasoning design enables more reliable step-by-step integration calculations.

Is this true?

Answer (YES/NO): YES